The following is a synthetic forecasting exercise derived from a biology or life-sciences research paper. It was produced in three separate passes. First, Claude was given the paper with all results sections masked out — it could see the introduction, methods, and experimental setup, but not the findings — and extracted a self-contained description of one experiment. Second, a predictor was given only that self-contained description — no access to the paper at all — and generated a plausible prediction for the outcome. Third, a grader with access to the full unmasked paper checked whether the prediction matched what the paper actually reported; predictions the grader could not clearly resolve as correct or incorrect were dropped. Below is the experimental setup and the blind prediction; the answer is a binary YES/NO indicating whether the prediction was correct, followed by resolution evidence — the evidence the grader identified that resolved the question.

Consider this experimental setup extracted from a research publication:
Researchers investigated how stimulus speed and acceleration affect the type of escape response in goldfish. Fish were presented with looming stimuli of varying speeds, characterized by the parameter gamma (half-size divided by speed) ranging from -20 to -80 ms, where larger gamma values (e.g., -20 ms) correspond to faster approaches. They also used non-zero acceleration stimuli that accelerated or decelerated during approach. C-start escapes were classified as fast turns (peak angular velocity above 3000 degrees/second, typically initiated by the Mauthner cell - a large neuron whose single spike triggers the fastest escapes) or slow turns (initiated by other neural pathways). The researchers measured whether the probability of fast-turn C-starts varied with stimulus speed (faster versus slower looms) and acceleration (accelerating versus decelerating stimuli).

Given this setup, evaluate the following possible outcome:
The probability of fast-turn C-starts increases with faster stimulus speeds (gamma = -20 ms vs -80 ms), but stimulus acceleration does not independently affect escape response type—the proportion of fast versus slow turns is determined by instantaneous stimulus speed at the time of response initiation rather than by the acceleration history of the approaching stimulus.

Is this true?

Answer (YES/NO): NO